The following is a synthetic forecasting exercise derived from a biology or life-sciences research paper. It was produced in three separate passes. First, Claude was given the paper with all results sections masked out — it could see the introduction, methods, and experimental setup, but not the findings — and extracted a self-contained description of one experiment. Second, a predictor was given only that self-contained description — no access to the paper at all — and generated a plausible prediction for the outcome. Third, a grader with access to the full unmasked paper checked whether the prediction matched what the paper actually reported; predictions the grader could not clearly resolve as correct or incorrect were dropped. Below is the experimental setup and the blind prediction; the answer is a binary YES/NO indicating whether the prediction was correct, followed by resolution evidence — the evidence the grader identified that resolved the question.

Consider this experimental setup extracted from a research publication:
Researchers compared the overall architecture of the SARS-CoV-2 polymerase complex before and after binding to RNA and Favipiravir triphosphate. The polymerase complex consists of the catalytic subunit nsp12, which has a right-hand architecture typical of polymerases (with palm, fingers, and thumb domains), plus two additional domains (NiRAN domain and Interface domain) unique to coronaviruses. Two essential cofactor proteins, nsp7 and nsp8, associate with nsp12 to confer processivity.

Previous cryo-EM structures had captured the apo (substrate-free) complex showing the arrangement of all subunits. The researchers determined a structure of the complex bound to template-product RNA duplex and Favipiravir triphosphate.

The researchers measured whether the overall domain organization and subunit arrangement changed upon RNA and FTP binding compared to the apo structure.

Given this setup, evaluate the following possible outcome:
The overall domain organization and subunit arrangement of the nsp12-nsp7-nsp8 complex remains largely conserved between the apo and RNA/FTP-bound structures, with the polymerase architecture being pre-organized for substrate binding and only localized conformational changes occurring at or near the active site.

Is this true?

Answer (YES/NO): YES